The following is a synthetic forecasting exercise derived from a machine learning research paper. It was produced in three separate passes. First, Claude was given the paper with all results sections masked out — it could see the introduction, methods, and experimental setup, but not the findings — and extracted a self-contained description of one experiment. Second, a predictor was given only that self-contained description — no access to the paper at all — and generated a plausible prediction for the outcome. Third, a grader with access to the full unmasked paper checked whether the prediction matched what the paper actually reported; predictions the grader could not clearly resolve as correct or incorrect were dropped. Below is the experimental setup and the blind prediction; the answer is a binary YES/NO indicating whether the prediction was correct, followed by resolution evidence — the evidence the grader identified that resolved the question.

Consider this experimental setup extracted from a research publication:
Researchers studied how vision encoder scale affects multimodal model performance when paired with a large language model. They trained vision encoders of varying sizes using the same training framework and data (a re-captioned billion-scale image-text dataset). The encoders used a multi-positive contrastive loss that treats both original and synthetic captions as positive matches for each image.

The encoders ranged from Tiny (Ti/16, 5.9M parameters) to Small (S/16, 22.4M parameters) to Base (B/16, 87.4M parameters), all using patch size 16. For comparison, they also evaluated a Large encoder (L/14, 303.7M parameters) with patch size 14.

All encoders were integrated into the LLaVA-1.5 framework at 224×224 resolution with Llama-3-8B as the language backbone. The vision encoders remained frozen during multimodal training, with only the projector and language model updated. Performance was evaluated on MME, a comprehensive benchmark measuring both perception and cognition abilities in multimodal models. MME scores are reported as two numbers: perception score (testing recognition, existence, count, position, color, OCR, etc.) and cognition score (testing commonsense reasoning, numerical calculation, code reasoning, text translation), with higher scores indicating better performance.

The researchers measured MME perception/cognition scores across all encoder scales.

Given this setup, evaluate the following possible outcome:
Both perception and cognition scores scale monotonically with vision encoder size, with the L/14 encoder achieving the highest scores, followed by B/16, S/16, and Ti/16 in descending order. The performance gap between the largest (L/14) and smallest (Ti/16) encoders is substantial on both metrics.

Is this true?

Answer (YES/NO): NO